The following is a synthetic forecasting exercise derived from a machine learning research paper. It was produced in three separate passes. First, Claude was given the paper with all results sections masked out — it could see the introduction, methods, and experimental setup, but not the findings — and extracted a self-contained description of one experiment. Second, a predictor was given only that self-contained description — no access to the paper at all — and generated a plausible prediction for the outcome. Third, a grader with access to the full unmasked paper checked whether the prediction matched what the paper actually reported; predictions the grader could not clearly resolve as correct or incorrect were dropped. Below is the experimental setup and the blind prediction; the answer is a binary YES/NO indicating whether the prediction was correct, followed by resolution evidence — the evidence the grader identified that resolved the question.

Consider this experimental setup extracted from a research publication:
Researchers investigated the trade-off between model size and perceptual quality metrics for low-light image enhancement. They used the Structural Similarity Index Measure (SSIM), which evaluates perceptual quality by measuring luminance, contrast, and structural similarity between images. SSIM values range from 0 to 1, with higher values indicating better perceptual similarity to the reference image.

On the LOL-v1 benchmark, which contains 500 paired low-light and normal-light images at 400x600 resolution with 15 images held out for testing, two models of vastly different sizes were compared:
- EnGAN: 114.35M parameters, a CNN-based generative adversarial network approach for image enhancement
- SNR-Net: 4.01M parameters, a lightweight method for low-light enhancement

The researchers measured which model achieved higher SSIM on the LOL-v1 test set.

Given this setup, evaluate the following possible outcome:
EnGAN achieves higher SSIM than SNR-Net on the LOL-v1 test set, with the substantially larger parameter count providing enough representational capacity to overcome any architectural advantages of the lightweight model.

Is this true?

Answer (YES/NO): NO